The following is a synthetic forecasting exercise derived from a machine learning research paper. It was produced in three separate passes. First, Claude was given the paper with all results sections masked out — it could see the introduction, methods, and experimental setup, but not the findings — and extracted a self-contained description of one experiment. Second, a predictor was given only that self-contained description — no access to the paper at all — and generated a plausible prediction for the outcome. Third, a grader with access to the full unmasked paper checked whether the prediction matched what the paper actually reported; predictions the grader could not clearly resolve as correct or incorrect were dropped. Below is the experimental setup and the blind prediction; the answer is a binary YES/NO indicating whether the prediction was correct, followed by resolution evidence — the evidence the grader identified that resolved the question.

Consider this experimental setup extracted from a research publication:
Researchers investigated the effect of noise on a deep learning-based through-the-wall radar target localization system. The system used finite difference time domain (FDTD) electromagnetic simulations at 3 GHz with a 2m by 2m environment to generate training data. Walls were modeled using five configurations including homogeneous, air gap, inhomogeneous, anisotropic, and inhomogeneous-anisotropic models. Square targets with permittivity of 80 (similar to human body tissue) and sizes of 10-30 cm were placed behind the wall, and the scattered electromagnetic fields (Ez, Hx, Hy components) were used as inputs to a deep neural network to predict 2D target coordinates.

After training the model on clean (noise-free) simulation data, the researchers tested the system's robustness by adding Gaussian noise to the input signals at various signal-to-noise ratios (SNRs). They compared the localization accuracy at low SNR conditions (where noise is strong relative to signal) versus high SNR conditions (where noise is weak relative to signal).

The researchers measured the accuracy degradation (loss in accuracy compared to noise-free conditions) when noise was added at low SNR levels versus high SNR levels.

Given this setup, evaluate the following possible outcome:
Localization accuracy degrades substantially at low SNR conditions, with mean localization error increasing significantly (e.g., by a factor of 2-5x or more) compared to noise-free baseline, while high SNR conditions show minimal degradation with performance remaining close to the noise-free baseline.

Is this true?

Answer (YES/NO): NO